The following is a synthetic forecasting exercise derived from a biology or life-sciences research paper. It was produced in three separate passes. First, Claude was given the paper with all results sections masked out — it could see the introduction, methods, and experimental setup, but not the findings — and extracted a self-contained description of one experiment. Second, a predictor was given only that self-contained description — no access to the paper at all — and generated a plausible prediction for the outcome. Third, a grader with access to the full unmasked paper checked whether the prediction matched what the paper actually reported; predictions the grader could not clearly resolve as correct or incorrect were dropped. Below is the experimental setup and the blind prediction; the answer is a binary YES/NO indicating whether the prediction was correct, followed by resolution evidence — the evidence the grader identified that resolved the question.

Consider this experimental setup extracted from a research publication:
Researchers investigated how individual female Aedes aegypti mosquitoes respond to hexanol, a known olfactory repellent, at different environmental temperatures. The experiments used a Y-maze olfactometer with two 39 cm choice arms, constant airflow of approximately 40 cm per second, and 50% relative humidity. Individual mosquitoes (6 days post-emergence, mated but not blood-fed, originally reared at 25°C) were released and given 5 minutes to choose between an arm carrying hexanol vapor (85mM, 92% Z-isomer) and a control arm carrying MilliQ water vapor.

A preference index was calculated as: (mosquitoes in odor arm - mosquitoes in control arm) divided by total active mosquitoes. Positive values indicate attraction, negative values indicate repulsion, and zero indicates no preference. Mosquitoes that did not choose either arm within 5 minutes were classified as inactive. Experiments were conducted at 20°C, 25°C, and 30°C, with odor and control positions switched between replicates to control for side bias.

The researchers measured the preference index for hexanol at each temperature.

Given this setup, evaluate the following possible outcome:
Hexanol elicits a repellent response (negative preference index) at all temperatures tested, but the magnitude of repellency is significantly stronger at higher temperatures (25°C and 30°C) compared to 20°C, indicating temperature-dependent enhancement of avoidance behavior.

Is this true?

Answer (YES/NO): YES